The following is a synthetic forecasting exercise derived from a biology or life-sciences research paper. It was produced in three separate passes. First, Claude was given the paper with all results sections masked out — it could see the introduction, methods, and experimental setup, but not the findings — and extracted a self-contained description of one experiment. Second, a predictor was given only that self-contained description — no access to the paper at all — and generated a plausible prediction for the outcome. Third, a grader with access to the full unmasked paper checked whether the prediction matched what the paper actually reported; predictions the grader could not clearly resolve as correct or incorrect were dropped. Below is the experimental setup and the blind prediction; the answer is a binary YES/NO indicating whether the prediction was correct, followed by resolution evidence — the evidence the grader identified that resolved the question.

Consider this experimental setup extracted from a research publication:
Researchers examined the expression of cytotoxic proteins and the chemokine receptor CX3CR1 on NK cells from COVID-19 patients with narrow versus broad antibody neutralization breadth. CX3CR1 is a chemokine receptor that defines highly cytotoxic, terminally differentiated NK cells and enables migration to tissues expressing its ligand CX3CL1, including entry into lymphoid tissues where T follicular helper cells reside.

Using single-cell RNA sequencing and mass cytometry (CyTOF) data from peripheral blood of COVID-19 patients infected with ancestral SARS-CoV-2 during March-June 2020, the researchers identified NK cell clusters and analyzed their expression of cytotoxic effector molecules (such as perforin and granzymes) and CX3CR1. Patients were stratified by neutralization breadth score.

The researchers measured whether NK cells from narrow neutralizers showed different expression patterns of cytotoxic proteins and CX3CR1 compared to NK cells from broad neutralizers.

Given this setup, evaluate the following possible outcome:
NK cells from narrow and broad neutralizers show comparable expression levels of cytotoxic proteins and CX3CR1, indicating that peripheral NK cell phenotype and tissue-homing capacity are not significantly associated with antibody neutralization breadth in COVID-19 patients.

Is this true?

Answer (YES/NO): NO